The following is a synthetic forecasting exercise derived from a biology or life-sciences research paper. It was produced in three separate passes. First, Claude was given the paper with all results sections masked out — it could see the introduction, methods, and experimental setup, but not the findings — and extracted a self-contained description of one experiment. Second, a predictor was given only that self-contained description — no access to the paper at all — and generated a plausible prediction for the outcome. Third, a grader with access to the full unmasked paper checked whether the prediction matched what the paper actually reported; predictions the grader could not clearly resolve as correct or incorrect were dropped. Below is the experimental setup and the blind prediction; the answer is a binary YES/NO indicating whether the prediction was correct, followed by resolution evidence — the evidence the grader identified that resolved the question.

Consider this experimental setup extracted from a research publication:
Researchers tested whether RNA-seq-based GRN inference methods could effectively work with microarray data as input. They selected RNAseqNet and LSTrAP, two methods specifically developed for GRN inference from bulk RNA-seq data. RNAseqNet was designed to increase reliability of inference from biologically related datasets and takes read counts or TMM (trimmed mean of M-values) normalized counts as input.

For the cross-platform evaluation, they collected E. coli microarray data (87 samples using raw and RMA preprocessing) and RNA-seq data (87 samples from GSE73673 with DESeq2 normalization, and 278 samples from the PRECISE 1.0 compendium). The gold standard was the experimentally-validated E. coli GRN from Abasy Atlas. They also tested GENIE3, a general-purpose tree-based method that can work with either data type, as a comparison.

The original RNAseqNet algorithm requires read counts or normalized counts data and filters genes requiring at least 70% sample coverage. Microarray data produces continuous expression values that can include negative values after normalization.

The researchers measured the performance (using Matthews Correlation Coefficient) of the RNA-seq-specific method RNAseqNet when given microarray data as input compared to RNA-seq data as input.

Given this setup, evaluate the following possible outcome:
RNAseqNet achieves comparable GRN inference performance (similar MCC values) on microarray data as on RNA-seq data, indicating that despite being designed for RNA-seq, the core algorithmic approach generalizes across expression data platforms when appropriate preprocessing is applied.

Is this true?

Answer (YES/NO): NO